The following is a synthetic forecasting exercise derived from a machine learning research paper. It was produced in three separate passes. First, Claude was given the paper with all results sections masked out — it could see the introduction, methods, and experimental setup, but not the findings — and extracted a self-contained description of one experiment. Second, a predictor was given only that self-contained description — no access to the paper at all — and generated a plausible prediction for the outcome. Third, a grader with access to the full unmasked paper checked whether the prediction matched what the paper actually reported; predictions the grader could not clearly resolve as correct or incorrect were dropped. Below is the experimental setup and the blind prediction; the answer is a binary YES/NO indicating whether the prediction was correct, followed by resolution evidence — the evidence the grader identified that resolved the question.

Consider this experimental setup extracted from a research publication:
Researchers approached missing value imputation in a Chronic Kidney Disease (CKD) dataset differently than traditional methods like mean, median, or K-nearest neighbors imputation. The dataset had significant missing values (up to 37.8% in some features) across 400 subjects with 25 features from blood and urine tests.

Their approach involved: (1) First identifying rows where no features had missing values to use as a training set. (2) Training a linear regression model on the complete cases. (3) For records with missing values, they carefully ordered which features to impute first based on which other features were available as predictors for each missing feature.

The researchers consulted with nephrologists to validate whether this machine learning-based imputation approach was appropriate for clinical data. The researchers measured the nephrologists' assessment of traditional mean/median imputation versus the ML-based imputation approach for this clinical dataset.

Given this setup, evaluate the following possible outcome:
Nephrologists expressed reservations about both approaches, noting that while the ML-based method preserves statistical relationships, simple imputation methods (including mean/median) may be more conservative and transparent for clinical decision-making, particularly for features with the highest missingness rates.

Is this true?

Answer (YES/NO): NO